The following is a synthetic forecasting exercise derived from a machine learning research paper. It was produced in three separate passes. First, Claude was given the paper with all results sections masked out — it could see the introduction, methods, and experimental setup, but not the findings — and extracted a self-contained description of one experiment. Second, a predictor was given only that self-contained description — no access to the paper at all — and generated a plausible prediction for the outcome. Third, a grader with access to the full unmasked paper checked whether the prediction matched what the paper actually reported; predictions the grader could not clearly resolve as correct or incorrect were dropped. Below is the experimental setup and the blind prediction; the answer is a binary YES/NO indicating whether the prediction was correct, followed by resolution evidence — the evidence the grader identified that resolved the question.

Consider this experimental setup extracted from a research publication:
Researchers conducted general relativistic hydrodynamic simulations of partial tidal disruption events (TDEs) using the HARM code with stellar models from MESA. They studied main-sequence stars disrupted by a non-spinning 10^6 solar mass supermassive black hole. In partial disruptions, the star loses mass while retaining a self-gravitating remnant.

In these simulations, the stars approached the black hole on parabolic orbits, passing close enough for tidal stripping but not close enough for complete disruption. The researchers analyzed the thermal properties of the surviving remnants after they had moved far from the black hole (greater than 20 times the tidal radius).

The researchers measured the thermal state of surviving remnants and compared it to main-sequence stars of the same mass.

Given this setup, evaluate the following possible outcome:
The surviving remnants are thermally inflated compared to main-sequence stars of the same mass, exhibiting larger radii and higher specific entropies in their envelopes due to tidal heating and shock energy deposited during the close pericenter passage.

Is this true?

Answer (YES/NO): NO